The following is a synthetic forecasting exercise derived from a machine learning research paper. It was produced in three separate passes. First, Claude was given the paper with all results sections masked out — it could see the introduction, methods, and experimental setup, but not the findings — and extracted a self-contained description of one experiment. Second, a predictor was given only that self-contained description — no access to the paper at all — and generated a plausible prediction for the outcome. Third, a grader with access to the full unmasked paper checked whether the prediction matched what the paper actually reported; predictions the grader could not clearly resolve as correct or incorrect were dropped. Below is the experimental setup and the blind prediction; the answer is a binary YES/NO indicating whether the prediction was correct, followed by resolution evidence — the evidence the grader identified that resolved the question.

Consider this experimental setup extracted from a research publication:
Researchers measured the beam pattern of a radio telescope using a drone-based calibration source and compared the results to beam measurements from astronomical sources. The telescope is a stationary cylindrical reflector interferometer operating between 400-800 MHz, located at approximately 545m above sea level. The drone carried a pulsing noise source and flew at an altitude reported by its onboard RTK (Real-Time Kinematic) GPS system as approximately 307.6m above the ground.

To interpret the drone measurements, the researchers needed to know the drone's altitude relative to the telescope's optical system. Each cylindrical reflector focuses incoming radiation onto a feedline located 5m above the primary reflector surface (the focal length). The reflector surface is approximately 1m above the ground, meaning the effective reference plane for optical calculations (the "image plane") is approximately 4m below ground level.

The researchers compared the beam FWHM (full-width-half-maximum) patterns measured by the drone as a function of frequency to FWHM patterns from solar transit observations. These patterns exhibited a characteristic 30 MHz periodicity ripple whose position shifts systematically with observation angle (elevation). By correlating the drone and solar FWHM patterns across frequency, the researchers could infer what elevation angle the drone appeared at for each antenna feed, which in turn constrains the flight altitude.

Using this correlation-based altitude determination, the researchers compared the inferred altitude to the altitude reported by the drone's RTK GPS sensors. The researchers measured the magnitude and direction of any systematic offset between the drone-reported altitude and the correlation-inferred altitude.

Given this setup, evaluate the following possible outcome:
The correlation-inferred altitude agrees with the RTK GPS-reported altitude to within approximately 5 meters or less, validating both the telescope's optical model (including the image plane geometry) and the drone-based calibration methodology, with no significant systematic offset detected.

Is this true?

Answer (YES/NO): NO